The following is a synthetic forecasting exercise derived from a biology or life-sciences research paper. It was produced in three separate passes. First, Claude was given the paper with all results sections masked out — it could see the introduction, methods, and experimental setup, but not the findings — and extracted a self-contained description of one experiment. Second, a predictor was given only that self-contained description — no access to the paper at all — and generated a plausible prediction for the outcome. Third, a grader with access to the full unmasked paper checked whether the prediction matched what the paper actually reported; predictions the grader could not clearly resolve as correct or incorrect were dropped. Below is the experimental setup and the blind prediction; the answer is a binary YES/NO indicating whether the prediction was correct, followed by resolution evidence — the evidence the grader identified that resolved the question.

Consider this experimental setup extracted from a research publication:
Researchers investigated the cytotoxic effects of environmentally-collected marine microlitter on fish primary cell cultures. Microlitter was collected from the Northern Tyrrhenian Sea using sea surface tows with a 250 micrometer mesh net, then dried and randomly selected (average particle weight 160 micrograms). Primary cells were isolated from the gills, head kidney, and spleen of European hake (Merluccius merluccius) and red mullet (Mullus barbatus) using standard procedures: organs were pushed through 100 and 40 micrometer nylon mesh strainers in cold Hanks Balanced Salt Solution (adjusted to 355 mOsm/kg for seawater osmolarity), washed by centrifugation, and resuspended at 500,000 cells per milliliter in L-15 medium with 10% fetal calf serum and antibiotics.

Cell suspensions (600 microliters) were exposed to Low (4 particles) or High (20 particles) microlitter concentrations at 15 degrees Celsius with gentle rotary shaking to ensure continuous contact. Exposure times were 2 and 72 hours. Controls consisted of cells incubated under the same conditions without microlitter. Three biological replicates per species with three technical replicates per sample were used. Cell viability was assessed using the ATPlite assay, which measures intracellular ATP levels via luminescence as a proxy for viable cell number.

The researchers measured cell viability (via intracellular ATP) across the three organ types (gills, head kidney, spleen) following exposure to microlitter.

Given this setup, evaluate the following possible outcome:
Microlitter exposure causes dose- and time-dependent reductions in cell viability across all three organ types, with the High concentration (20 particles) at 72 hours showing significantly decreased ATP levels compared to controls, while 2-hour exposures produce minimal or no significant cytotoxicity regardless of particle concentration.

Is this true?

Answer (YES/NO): NO